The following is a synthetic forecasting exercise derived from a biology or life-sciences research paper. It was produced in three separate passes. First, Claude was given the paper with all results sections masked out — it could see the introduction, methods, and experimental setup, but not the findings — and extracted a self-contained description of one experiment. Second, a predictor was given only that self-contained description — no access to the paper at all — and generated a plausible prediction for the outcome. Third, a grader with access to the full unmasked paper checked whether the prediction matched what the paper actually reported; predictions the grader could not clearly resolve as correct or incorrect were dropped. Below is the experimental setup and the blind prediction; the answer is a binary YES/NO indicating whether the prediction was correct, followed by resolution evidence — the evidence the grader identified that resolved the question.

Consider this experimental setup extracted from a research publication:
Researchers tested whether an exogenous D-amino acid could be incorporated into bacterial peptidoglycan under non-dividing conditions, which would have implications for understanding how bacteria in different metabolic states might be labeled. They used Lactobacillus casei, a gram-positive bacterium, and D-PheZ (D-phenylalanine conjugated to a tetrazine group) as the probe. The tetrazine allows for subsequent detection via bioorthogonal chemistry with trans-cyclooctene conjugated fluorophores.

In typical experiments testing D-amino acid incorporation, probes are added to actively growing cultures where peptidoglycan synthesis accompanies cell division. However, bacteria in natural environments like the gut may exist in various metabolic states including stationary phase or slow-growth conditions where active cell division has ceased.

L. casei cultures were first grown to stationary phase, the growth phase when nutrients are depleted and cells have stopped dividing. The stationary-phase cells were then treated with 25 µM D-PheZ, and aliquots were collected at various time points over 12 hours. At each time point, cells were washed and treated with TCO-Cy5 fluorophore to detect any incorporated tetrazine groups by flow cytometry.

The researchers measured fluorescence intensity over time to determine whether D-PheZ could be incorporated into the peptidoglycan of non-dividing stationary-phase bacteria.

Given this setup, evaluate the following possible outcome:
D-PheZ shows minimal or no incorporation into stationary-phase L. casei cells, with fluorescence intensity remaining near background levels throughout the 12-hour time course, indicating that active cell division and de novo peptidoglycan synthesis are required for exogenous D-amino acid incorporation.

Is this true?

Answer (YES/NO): NO